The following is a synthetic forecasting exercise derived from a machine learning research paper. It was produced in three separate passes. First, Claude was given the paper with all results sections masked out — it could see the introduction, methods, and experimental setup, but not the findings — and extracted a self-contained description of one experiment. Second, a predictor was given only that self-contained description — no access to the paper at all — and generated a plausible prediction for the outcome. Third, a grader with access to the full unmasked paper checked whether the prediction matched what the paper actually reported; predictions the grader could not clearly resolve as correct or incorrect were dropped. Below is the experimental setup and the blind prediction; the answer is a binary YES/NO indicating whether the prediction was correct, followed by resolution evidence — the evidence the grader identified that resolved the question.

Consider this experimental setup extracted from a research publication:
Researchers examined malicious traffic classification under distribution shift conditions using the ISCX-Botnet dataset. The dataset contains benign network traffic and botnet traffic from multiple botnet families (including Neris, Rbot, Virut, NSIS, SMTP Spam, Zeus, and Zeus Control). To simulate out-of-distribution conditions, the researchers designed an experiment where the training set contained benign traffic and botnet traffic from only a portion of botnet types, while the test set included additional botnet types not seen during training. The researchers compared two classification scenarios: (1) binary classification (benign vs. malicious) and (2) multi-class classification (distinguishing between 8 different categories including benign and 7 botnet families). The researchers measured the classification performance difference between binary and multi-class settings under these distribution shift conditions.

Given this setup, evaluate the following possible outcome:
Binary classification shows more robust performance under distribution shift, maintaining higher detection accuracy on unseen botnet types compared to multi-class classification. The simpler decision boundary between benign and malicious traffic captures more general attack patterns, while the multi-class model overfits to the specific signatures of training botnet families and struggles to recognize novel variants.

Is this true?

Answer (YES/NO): YES